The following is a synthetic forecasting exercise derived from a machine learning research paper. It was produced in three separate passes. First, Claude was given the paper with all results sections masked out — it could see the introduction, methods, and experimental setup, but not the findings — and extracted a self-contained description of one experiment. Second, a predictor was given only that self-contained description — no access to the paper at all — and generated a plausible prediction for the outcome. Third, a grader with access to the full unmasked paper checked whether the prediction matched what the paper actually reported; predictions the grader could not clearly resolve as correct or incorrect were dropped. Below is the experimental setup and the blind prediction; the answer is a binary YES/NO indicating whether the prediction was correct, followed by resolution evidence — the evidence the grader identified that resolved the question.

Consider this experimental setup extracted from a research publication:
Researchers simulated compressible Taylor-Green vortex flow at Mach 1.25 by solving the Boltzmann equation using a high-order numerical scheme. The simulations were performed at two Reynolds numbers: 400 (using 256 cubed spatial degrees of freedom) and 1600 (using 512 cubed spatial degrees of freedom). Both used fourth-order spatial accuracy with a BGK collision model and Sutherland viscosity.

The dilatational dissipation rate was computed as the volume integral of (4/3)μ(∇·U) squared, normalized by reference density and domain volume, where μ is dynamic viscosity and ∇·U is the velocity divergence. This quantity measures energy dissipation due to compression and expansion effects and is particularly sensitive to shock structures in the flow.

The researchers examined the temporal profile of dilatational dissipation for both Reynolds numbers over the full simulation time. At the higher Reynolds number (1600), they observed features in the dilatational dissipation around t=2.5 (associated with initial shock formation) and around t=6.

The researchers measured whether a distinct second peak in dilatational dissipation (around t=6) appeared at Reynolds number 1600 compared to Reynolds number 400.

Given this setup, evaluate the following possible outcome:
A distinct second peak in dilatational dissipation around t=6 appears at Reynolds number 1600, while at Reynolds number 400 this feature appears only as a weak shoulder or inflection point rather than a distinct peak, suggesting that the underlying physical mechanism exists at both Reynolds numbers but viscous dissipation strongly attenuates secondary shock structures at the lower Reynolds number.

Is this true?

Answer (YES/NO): NO